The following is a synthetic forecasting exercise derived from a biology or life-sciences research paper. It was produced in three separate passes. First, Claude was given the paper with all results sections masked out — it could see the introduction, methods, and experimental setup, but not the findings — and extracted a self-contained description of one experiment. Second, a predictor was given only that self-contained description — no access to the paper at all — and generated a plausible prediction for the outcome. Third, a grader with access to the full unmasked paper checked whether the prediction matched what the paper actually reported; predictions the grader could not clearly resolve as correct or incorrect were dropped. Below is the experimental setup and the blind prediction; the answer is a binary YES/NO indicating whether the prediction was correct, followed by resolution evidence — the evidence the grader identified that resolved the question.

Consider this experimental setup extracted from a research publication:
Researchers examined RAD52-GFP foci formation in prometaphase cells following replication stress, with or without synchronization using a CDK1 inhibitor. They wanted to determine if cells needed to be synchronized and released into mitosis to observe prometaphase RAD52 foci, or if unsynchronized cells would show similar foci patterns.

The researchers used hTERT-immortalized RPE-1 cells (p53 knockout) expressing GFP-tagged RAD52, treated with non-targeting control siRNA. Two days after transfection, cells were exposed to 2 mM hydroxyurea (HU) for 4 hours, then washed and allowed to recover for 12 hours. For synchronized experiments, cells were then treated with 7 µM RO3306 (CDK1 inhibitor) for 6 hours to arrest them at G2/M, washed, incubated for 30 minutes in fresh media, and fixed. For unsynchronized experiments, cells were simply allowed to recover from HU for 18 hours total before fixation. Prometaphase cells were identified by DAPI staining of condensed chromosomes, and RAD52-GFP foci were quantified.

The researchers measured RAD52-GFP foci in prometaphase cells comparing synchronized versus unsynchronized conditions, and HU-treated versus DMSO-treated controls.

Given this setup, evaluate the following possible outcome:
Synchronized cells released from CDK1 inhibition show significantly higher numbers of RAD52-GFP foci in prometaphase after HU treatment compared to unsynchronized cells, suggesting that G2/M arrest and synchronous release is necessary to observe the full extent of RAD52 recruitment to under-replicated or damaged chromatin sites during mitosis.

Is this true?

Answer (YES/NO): YES